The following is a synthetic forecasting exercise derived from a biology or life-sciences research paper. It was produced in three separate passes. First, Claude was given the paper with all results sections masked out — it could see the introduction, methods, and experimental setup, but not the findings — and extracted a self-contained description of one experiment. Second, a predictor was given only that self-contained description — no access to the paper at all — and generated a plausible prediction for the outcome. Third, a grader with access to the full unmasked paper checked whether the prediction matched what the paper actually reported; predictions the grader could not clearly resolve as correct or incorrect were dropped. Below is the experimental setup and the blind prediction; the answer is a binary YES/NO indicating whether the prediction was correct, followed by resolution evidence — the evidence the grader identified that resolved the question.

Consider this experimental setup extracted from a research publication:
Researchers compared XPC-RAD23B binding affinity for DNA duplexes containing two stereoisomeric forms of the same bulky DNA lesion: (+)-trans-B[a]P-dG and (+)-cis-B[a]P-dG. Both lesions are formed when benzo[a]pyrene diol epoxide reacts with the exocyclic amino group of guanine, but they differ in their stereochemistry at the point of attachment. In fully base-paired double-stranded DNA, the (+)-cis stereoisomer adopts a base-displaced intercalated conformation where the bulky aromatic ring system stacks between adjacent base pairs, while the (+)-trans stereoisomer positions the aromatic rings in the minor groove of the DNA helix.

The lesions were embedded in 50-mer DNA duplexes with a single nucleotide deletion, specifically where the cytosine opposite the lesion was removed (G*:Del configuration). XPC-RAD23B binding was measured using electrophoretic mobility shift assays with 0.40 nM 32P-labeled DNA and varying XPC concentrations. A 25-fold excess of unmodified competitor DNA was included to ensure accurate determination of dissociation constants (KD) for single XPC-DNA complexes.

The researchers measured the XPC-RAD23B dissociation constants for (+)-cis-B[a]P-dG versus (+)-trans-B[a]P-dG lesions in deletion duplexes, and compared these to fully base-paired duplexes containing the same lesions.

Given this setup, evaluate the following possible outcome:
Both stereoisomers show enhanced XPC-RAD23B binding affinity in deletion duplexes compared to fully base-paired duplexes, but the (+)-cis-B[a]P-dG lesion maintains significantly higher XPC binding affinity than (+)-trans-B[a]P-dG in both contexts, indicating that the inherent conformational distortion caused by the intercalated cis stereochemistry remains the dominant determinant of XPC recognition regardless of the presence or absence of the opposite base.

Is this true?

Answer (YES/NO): NO